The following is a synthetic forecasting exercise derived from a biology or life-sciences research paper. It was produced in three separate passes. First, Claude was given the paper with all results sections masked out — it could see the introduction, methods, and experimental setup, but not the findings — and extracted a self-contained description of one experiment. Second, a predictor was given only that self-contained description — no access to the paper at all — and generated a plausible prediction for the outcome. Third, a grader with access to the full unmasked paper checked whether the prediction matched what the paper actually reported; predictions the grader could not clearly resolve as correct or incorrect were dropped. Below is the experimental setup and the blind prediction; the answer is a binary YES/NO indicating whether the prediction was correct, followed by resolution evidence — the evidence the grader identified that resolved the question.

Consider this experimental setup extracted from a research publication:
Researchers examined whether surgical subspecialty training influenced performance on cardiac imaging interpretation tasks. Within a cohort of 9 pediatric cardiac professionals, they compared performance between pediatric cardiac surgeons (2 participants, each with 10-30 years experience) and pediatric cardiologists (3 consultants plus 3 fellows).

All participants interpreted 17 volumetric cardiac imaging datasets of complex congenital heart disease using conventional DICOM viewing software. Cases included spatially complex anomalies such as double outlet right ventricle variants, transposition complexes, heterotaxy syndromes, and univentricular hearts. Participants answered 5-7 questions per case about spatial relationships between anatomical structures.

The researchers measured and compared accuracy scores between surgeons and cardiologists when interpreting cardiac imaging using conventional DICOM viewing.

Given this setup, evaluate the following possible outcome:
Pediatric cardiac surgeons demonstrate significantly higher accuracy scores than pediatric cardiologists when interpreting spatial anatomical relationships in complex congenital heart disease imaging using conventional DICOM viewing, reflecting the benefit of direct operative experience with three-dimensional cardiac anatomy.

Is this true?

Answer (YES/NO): NO